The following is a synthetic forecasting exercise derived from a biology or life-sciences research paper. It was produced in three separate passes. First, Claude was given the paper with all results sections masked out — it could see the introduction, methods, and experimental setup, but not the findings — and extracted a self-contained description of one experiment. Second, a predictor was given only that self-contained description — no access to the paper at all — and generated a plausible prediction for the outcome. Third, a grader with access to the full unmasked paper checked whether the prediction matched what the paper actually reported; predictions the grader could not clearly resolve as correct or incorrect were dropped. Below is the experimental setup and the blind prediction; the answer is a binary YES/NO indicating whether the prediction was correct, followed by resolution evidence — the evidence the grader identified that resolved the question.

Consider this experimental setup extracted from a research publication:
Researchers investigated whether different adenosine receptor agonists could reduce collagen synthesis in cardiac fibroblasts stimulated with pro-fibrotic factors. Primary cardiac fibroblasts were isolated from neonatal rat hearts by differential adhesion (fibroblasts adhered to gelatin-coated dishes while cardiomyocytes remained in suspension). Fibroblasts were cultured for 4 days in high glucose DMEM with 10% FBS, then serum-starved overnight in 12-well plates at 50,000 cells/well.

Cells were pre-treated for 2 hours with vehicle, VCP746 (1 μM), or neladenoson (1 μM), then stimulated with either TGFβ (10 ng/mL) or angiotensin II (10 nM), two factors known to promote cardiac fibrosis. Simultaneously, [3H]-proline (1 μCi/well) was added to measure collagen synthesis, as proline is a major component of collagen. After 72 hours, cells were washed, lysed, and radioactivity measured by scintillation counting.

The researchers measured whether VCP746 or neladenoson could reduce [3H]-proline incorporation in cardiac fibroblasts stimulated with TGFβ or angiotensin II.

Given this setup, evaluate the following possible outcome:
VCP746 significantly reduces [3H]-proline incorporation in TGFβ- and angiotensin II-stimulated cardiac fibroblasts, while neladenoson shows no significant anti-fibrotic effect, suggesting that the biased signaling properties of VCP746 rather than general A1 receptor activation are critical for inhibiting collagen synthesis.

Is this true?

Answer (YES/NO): NO